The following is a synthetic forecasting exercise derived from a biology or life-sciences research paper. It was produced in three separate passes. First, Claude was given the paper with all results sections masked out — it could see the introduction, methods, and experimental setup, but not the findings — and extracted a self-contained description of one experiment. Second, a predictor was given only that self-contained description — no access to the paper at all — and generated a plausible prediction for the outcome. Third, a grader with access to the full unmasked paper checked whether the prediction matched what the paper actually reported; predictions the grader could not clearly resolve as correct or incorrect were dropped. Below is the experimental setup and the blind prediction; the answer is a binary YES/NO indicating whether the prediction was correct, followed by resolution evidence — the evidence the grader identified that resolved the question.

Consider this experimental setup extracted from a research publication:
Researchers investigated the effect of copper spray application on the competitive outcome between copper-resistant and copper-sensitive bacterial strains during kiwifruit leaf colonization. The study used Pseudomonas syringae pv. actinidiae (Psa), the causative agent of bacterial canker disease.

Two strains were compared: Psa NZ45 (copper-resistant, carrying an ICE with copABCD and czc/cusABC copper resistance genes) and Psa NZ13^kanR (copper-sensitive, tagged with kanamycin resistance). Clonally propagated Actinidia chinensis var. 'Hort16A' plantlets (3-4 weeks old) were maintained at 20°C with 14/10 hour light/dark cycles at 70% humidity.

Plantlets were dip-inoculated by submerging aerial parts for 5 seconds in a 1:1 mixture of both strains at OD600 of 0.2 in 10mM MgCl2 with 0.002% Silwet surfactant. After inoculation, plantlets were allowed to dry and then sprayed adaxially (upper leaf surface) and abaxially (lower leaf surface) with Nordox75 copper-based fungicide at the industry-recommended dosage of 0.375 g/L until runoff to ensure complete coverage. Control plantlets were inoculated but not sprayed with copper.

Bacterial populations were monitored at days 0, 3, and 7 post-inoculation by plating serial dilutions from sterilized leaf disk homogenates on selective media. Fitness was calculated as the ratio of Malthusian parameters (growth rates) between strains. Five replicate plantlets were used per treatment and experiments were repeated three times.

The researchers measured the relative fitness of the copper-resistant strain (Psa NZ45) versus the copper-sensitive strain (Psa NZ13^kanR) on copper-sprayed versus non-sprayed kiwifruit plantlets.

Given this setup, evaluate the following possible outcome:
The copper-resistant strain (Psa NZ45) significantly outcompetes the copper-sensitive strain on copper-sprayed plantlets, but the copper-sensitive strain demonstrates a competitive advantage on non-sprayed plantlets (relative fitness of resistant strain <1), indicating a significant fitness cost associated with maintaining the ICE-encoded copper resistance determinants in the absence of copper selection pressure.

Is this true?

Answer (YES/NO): NO